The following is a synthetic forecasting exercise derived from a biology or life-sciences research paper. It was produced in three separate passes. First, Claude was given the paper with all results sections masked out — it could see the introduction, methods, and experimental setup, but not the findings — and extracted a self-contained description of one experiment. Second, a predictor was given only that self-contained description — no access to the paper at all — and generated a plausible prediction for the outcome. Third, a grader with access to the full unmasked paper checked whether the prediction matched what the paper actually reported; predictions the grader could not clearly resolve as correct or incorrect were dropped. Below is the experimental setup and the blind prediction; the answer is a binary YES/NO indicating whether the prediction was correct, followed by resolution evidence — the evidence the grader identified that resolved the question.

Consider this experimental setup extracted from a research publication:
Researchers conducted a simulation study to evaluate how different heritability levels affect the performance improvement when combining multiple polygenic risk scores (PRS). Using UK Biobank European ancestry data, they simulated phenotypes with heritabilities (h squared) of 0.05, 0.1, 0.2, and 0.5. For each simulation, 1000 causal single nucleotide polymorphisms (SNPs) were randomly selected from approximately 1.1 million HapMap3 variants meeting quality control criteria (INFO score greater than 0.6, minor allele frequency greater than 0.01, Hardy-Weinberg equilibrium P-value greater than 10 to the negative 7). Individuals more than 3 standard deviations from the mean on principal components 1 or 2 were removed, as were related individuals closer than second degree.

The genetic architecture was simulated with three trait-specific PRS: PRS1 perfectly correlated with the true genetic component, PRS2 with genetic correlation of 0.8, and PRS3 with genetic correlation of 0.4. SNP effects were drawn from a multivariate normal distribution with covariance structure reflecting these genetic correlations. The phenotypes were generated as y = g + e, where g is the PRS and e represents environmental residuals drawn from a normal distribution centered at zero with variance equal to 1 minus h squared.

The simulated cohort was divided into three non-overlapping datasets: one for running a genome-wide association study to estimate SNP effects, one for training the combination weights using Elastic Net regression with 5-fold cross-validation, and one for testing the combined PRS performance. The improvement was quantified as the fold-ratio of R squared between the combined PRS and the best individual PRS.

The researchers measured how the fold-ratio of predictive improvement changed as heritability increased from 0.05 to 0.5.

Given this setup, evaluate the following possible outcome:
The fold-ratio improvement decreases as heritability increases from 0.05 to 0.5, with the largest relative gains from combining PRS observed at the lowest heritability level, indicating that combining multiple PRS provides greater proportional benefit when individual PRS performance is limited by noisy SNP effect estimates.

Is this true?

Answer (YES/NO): YES